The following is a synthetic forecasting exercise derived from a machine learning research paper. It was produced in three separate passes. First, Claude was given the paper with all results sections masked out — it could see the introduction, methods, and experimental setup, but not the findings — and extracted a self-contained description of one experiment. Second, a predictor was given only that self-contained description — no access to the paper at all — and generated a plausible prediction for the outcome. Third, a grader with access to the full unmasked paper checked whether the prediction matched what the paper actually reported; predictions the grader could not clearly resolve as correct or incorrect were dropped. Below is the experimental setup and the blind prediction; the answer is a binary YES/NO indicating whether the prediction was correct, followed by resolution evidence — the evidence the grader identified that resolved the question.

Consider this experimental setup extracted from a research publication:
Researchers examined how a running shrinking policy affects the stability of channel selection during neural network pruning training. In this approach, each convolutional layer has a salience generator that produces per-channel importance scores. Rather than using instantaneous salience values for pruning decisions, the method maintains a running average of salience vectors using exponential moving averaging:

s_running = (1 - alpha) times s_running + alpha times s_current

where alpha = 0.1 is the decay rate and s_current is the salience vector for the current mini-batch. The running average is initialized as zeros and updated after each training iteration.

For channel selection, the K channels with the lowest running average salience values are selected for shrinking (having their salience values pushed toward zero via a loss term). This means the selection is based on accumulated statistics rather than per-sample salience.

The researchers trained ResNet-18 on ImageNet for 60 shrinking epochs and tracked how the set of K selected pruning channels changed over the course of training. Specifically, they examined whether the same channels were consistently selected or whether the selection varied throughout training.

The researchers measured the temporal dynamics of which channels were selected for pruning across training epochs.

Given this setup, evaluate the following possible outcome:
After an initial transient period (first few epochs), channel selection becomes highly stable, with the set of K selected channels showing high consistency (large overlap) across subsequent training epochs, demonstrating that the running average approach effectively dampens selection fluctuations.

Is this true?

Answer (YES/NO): NO